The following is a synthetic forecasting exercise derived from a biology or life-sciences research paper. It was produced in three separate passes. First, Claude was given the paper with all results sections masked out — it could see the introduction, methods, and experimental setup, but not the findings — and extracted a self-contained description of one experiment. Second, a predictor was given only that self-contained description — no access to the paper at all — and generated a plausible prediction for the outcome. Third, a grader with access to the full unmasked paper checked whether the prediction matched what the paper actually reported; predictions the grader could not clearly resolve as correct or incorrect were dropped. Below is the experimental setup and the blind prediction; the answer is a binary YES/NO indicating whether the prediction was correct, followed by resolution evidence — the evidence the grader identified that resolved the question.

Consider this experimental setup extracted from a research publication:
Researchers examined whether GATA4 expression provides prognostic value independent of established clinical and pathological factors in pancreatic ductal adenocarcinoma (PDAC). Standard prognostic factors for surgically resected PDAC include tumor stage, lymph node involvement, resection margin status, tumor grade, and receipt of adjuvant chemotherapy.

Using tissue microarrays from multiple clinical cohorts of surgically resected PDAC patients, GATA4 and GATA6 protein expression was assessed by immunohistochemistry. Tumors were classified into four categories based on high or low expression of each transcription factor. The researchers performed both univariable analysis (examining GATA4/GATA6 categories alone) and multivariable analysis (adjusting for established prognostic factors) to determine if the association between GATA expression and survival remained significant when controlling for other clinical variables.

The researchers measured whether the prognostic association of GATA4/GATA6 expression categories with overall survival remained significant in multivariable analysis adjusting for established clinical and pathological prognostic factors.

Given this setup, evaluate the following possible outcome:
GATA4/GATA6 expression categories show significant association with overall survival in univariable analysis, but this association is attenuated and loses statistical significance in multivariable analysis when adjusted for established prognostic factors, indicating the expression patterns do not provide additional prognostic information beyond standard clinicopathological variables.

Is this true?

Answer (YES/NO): NO